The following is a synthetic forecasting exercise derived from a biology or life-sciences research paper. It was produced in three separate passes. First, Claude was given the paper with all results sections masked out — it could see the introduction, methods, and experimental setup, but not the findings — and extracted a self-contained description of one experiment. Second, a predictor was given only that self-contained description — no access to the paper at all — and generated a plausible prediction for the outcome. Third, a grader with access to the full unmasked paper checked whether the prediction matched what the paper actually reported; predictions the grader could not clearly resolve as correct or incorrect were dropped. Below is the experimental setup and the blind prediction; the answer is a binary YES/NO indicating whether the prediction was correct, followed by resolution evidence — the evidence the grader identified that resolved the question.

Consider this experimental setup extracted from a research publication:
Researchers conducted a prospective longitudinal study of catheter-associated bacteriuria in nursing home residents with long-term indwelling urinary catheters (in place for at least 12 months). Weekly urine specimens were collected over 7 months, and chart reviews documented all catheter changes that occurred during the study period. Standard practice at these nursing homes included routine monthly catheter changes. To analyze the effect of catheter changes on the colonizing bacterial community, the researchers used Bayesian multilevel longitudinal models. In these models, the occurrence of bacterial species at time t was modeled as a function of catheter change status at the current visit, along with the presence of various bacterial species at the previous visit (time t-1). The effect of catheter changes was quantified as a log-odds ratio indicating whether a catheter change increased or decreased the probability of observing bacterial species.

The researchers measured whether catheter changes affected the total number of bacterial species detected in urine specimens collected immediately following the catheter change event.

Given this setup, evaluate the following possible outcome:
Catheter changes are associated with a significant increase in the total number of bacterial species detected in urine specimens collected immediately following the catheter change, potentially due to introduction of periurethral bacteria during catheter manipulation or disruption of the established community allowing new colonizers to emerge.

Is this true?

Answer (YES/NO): NO